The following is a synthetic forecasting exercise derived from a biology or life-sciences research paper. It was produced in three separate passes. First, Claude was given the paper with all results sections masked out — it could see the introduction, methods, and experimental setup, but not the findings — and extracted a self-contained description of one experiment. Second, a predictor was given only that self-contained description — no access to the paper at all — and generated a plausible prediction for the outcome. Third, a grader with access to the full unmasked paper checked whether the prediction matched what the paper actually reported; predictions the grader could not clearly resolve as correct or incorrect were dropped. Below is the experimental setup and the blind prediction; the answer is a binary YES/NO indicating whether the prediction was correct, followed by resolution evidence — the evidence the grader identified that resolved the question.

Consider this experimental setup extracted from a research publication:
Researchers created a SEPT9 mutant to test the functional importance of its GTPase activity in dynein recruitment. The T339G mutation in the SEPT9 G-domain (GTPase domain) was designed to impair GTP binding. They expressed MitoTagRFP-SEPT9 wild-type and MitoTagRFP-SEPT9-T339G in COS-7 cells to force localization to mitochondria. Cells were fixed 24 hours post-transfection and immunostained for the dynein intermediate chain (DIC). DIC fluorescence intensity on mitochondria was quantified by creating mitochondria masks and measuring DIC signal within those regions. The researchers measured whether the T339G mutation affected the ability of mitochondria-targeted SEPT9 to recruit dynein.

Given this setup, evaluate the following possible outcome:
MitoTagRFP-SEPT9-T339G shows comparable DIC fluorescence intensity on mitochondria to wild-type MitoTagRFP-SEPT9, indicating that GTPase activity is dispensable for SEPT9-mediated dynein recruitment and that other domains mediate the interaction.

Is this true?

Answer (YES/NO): NO